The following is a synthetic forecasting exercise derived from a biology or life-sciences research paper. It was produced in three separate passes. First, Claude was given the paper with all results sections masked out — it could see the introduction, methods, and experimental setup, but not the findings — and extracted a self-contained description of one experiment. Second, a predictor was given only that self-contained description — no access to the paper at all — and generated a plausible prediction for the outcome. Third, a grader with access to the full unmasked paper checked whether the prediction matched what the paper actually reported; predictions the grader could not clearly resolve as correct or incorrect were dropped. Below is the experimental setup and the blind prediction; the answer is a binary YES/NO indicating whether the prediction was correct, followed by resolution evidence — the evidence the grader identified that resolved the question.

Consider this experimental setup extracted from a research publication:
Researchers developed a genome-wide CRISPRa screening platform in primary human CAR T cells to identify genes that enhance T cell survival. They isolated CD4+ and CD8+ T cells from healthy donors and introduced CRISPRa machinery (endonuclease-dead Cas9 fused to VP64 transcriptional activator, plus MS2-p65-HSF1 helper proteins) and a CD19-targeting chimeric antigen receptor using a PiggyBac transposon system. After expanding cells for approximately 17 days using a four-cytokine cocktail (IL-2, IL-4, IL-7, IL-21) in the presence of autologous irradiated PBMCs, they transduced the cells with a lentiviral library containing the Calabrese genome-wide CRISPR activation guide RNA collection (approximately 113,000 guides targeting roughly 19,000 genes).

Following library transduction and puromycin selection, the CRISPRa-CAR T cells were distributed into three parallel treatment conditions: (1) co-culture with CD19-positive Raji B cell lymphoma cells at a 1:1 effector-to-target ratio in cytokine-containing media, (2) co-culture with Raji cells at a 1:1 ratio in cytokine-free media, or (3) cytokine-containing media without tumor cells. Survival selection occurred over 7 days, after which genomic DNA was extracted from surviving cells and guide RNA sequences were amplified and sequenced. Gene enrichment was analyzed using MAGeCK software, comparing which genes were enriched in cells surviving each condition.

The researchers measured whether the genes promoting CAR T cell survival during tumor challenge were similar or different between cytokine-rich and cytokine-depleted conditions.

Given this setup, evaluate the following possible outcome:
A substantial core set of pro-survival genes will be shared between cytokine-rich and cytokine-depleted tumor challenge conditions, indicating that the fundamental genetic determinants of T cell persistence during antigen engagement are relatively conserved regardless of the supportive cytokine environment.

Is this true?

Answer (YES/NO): NO